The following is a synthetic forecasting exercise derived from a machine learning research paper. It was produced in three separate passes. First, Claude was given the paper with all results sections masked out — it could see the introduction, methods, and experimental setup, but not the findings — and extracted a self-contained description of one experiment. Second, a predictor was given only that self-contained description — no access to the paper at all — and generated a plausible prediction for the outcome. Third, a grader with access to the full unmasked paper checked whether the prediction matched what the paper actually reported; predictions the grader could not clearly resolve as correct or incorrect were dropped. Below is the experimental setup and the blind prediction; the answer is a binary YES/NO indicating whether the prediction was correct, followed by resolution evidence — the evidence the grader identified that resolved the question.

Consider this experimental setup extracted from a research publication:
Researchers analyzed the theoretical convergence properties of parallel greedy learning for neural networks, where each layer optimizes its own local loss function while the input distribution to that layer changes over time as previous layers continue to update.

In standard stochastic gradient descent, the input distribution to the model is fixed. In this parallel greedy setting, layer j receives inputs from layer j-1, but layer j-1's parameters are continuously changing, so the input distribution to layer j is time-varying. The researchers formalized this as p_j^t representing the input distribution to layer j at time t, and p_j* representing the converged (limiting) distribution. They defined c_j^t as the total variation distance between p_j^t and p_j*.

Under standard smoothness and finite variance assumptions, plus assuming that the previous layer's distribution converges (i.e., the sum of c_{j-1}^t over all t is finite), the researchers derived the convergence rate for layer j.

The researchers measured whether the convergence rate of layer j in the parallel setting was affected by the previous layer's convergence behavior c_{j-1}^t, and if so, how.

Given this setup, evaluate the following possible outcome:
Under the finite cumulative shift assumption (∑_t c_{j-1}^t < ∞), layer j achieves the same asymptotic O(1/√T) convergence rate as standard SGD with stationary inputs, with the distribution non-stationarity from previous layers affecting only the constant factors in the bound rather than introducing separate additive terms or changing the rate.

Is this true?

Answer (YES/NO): NO